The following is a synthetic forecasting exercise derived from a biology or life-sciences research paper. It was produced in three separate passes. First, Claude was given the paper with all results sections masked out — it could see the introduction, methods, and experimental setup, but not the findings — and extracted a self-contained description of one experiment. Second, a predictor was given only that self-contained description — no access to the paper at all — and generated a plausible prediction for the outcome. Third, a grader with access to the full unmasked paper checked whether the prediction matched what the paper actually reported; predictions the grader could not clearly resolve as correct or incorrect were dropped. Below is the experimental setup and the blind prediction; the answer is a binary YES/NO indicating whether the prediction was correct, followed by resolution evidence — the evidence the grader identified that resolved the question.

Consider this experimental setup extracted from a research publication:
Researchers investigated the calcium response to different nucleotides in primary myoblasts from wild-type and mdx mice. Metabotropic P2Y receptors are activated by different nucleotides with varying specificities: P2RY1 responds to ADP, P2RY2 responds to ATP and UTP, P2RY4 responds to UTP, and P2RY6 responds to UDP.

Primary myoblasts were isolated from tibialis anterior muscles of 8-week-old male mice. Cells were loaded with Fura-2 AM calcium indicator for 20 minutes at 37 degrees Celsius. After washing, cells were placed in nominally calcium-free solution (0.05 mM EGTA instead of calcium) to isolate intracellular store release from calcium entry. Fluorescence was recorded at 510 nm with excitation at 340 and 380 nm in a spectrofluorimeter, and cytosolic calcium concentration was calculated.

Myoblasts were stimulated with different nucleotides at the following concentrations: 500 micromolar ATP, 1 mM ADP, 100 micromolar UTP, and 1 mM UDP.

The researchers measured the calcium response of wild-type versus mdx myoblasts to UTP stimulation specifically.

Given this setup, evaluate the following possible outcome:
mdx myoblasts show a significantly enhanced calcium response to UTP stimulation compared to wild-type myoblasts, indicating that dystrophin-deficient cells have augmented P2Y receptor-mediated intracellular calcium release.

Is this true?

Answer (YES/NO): YES